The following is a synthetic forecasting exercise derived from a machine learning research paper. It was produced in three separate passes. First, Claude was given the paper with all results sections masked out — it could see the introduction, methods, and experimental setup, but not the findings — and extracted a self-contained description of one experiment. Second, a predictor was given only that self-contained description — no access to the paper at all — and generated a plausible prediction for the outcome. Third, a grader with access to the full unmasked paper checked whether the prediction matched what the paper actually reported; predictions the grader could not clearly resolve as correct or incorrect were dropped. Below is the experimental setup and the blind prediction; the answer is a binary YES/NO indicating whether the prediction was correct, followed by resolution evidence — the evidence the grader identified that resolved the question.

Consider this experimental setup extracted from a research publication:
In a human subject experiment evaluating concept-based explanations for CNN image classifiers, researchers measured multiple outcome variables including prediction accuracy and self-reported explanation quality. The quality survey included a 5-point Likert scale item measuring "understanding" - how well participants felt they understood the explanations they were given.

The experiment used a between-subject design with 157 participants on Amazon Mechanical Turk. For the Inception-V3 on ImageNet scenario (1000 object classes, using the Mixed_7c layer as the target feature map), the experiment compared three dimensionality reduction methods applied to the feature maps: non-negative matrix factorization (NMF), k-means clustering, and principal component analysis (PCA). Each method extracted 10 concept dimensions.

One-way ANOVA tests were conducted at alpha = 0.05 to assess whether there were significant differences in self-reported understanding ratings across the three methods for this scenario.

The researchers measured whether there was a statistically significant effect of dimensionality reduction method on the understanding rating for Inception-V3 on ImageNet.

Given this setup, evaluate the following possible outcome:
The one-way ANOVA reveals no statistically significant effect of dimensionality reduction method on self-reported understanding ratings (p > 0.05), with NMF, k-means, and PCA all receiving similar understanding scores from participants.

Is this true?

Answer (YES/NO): YES